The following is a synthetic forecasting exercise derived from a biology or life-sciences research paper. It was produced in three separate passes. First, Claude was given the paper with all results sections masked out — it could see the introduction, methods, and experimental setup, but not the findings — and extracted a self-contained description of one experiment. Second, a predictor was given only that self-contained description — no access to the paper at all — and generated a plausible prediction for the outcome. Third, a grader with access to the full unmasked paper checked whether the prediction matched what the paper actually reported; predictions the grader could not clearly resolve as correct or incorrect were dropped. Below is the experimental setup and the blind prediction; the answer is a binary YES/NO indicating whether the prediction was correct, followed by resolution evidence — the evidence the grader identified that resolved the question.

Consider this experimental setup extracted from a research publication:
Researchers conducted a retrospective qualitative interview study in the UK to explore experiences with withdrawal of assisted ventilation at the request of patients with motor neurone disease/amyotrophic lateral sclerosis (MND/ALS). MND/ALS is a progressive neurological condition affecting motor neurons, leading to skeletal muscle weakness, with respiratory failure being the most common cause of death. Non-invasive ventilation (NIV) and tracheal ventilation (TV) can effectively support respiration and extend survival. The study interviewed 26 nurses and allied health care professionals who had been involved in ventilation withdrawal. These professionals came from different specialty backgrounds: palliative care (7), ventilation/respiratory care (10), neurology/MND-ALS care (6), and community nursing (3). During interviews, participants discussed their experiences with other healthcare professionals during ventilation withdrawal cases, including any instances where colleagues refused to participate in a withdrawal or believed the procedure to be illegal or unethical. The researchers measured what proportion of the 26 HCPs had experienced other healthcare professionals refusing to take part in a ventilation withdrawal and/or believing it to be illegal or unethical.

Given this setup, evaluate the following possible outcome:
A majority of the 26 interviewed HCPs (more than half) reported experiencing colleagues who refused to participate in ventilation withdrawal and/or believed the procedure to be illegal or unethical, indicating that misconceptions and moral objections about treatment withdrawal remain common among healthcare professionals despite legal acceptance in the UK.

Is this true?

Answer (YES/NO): YES